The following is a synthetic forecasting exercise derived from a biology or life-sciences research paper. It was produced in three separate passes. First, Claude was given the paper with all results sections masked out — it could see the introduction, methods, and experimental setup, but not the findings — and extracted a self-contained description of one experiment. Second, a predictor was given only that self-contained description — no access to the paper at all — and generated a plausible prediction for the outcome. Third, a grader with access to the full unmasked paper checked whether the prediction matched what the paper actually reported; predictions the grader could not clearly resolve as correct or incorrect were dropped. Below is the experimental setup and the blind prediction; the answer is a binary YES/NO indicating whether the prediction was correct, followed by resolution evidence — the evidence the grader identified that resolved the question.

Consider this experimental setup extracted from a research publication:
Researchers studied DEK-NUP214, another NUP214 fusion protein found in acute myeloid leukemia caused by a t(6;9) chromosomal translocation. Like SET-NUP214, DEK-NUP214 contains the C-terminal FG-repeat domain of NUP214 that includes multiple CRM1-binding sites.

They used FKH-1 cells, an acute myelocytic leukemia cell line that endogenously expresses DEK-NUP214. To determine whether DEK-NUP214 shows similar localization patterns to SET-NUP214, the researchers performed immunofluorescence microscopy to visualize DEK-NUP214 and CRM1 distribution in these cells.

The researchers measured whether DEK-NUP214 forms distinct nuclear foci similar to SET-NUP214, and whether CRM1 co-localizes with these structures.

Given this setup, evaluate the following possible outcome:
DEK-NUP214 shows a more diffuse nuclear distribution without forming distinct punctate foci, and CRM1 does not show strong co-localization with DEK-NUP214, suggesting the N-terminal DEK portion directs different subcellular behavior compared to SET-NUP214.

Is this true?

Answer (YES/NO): NO